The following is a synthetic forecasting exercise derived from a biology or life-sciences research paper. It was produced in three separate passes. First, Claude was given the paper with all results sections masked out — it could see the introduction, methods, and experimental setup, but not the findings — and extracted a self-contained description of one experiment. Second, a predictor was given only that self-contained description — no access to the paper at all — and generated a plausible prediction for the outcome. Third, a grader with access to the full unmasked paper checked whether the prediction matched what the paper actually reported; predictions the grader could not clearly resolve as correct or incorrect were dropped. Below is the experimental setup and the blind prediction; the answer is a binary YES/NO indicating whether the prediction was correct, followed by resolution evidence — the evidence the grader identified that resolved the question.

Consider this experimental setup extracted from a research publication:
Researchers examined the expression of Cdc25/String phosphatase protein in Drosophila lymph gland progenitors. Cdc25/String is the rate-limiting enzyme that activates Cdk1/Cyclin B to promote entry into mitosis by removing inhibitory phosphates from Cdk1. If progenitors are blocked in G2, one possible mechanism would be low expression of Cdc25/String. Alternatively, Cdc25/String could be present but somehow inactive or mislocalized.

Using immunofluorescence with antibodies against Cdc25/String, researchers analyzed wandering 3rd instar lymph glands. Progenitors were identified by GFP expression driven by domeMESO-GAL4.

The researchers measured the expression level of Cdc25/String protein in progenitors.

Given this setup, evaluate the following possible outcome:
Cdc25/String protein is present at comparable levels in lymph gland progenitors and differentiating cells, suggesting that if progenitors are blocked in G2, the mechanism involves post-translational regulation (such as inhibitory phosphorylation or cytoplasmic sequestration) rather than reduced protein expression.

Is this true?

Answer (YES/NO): YES